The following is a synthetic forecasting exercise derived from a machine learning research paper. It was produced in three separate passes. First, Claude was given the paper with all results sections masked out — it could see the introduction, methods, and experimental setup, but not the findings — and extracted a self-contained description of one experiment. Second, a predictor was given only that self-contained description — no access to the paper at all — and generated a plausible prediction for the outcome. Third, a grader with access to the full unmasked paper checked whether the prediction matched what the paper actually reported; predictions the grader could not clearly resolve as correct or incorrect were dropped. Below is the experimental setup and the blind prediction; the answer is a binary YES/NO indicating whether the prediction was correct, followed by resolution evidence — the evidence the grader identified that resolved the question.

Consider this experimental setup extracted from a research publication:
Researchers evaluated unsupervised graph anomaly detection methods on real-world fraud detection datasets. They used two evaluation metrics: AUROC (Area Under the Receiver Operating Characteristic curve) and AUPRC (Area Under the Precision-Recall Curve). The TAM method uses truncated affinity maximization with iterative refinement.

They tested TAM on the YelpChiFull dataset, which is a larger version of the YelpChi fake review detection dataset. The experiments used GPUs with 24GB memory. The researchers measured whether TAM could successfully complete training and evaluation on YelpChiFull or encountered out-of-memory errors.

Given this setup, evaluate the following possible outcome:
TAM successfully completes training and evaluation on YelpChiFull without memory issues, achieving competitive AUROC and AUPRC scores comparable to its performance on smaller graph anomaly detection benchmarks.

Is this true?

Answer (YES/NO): NO